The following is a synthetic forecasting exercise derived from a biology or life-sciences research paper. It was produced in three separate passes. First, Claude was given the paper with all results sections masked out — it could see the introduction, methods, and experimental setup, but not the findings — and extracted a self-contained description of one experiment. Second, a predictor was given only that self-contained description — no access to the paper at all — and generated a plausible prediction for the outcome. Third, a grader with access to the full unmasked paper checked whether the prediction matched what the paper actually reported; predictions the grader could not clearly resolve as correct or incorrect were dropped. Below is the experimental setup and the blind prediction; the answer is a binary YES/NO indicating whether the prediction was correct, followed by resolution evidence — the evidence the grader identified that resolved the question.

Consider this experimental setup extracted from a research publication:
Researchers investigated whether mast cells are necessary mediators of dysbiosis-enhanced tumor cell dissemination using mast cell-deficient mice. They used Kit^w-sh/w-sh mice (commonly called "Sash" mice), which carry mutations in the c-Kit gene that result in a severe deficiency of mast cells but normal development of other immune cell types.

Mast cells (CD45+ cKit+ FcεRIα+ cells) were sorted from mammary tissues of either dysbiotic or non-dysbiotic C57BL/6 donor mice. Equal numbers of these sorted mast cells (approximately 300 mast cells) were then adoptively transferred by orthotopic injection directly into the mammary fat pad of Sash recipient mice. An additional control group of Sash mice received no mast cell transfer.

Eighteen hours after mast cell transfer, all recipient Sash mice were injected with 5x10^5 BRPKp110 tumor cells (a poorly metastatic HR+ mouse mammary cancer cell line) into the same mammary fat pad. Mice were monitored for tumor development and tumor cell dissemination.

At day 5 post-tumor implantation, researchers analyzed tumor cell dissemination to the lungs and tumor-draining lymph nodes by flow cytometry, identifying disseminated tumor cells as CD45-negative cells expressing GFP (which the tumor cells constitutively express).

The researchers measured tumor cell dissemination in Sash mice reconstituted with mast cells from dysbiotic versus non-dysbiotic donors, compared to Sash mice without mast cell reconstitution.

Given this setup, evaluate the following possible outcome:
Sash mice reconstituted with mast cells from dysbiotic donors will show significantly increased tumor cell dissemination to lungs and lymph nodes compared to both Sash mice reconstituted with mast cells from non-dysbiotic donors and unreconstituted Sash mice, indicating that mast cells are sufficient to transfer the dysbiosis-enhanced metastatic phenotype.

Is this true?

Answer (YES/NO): NO